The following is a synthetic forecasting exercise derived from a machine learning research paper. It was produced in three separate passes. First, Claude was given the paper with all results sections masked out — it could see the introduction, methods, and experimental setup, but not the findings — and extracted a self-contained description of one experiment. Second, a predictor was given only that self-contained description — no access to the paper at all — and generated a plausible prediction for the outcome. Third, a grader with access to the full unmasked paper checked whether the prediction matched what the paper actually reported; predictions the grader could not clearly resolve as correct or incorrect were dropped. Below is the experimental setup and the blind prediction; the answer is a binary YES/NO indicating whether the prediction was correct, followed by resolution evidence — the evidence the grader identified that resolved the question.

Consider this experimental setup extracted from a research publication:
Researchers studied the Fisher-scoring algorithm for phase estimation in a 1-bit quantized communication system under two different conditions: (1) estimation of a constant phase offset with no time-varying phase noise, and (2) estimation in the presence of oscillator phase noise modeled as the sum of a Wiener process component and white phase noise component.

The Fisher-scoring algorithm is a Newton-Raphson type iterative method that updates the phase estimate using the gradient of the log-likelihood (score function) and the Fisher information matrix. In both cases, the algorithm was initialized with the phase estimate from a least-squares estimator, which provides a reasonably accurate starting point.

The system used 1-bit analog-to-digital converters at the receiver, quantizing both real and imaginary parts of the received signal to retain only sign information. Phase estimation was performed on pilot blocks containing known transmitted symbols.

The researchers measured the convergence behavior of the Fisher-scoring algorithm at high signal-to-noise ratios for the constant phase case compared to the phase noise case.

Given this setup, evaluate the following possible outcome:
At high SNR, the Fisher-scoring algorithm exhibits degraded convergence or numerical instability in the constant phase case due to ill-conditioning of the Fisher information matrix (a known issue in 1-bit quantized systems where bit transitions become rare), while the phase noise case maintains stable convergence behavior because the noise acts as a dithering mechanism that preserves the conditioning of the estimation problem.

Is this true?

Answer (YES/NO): NO